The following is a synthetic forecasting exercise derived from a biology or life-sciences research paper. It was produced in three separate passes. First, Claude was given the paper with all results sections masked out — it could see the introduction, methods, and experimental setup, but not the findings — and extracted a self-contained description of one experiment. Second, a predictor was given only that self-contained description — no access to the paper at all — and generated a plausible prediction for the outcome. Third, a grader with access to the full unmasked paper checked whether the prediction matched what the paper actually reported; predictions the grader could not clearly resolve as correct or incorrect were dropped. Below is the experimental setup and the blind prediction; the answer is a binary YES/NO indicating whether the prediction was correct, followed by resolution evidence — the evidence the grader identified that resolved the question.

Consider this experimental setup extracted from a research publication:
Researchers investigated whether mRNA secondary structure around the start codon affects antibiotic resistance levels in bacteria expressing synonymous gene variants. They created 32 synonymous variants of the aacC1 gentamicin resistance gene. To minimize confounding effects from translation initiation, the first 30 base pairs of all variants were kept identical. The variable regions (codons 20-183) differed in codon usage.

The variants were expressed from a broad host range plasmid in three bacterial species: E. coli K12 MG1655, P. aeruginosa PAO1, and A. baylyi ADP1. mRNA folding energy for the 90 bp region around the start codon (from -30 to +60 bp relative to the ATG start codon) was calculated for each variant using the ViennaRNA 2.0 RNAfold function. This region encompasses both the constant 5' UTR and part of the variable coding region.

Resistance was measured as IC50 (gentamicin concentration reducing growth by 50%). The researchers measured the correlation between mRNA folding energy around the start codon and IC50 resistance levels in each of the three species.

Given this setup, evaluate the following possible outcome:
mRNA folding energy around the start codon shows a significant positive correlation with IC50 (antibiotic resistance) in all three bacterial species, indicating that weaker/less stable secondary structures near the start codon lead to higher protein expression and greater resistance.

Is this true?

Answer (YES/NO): NO